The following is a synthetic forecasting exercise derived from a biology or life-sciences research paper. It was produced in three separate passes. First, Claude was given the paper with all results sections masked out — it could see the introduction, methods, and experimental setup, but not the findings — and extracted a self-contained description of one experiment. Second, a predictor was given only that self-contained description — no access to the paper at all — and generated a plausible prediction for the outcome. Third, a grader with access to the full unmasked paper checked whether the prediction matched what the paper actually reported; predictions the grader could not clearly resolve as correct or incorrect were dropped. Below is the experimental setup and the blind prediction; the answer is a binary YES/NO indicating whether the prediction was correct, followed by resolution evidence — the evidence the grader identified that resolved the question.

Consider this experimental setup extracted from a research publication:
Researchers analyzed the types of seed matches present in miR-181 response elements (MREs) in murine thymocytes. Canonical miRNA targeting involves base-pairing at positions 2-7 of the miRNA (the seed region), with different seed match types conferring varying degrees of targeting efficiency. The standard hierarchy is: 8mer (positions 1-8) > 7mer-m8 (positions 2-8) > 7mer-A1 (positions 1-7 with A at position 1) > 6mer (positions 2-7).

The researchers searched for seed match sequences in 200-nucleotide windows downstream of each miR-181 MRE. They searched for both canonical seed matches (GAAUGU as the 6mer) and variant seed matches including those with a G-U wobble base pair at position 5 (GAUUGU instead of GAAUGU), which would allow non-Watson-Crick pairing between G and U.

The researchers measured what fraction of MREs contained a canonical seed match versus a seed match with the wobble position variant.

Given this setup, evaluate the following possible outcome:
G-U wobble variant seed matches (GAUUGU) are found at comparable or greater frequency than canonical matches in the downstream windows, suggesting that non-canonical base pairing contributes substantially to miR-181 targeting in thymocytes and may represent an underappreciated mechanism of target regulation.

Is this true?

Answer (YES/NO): NO